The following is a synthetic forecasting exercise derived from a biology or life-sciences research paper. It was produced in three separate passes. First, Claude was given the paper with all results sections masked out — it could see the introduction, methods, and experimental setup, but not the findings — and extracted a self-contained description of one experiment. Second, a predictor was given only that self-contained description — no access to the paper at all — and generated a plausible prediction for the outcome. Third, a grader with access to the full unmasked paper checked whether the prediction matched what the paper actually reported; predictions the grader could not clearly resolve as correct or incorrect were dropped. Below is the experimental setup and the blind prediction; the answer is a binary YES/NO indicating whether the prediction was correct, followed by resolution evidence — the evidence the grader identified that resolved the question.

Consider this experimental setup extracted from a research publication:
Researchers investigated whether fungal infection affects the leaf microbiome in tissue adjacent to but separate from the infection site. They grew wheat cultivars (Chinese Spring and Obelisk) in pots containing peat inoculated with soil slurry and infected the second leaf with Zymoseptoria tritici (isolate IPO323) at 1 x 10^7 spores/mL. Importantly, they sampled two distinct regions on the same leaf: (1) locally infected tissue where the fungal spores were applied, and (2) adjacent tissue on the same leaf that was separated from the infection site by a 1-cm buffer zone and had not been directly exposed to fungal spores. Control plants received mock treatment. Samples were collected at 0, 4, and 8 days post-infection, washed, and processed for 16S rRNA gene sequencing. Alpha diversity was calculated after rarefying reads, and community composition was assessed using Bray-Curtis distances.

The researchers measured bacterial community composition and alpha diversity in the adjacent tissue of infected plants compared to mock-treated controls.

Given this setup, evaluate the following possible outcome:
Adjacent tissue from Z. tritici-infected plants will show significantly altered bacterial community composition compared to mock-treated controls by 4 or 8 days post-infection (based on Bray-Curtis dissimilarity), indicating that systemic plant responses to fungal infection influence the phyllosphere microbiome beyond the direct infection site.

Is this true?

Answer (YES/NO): YES